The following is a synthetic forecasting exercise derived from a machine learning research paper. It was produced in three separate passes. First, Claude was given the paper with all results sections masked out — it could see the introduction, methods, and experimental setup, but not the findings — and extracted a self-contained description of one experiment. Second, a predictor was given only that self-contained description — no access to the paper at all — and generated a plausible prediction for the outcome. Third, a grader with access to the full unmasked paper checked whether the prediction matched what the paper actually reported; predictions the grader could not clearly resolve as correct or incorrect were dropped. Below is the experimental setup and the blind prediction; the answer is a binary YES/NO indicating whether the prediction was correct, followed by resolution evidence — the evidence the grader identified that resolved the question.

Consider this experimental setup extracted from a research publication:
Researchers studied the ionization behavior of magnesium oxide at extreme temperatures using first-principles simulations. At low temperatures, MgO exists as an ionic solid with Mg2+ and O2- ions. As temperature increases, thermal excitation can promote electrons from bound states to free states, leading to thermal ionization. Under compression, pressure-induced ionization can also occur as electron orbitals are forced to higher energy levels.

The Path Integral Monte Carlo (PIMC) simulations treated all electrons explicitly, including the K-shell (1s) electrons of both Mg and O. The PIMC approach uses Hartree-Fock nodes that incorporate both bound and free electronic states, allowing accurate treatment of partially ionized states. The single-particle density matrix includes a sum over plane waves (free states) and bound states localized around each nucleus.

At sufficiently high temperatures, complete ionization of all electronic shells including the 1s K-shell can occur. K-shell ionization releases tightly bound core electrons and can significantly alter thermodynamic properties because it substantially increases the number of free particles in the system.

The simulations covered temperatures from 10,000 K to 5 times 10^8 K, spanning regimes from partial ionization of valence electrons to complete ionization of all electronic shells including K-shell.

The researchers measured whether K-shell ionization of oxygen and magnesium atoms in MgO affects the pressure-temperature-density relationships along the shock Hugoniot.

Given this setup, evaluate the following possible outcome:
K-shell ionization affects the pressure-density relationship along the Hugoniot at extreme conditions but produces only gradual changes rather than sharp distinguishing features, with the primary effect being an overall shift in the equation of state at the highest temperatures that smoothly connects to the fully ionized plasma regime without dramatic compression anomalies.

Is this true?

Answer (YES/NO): NO